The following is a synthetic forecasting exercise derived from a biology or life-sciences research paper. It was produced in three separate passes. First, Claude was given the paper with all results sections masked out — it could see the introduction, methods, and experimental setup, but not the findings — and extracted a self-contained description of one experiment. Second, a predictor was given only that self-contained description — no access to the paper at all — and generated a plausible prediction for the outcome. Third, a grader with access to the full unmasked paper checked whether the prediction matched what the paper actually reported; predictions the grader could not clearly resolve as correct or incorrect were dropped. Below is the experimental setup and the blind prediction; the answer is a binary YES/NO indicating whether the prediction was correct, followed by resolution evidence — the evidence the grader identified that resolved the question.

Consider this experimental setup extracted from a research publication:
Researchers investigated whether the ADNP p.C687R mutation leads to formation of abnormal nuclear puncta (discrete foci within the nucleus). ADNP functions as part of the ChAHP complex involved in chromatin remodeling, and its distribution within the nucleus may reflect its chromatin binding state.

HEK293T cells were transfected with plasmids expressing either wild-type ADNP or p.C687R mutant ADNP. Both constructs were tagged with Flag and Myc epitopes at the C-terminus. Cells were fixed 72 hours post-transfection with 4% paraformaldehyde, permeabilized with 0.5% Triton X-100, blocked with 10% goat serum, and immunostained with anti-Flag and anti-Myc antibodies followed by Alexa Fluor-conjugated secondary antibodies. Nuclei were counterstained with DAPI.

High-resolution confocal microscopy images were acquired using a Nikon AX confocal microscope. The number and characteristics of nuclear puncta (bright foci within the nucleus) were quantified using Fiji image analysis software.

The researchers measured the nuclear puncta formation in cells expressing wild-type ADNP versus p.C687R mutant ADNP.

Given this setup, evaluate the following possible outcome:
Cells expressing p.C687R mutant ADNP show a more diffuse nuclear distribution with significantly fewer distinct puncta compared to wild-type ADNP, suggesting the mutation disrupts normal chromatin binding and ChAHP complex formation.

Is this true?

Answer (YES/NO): YES